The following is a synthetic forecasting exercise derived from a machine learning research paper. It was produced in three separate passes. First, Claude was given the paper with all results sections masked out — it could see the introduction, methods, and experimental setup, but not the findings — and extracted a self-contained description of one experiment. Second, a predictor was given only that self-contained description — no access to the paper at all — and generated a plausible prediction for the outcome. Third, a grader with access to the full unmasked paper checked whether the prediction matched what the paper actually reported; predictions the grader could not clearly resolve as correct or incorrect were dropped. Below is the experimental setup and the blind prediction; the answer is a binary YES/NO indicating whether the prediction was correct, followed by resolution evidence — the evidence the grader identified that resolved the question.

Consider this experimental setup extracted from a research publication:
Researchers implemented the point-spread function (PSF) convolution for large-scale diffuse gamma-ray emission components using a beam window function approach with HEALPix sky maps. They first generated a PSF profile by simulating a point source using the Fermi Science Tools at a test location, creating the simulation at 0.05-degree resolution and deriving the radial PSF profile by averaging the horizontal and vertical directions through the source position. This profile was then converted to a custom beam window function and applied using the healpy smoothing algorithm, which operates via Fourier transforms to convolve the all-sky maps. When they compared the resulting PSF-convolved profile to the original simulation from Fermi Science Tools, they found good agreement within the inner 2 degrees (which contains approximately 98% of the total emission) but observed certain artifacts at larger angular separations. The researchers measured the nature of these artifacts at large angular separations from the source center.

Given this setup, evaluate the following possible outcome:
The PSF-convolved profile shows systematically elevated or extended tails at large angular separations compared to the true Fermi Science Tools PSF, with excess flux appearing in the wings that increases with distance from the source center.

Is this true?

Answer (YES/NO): NO